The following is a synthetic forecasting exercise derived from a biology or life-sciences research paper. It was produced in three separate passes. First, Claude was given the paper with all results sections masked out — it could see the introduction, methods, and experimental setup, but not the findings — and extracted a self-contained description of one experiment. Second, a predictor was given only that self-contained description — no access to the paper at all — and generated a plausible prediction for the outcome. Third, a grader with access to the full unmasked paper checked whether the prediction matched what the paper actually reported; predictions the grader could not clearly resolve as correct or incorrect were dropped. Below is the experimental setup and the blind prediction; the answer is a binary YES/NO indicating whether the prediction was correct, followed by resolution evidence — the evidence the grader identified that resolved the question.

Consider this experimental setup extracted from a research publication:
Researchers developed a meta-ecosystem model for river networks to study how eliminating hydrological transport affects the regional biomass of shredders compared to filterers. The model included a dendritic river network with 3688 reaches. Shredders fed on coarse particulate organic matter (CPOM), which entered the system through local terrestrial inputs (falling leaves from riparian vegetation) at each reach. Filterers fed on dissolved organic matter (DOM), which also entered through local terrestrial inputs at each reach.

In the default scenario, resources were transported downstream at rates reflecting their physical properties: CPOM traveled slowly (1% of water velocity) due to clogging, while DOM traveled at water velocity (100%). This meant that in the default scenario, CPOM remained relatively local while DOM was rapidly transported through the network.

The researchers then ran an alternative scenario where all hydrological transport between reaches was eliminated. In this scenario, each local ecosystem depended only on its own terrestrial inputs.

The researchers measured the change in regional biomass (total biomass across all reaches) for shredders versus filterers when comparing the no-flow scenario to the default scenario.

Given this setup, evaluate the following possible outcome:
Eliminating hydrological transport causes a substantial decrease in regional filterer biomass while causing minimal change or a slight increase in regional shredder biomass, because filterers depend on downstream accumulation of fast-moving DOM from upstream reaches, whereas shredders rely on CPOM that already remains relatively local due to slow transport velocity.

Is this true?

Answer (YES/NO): NO